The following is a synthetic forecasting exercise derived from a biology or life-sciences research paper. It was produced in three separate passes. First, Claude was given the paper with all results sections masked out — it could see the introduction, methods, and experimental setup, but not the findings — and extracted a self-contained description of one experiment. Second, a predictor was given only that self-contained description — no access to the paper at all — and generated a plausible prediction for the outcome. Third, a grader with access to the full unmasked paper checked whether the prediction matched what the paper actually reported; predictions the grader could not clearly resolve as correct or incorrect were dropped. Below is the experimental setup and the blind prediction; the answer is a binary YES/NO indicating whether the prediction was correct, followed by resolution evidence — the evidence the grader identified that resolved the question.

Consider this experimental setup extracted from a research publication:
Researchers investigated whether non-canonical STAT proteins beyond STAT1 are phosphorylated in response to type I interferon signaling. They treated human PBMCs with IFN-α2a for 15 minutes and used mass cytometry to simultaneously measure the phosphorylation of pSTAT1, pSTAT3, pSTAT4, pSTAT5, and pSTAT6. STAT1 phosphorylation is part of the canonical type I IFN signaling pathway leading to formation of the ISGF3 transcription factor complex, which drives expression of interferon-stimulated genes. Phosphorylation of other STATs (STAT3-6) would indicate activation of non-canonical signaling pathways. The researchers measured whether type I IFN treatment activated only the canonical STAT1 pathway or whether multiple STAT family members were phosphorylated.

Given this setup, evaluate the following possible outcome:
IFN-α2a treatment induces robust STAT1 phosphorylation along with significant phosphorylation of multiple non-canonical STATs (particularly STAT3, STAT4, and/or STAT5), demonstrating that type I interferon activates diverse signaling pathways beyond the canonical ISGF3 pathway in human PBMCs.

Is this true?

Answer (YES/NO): YES